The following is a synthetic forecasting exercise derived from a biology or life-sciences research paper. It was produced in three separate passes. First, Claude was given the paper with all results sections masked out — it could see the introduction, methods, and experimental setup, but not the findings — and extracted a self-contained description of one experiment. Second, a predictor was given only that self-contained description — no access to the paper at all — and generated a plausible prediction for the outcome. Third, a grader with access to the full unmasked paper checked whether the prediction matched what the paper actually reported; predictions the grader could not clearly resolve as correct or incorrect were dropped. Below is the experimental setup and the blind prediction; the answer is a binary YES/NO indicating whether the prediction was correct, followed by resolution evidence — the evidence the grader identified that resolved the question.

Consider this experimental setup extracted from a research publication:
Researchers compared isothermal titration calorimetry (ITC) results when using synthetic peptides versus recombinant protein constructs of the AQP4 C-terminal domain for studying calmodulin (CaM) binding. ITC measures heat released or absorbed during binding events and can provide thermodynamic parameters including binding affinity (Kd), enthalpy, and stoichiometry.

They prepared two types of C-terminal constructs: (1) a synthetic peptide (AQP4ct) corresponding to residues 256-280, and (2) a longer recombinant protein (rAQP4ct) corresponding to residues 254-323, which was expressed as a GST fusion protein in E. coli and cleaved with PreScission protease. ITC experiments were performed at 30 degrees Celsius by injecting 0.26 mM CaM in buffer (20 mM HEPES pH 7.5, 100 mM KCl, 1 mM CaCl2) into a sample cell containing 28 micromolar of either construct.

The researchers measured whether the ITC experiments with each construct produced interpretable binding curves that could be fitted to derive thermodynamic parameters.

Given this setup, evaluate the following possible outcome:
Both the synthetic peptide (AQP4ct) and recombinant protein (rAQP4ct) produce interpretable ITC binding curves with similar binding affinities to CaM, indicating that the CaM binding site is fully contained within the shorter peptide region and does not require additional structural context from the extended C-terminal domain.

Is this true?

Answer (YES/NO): NO